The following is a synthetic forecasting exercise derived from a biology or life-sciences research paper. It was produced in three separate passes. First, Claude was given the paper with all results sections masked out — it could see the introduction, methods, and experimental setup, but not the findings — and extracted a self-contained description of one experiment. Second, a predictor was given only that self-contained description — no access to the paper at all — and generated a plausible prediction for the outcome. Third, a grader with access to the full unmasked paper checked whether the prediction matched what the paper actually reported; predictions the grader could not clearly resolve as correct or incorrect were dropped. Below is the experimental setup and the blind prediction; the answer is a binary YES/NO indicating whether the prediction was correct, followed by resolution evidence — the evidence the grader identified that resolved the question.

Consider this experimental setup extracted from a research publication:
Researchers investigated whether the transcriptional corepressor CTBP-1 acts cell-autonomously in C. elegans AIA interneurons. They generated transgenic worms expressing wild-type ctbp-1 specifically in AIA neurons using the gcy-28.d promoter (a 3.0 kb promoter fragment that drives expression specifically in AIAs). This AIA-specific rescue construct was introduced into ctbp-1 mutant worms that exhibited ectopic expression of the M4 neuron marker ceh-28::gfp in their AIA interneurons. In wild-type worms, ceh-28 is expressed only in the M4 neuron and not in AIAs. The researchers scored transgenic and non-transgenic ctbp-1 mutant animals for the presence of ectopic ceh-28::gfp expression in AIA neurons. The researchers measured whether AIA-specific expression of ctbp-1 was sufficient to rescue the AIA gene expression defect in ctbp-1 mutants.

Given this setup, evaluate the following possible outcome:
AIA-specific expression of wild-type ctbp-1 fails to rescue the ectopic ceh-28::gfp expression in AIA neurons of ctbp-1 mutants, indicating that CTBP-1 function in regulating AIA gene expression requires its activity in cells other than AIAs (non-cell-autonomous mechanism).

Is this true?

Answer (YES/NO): NO